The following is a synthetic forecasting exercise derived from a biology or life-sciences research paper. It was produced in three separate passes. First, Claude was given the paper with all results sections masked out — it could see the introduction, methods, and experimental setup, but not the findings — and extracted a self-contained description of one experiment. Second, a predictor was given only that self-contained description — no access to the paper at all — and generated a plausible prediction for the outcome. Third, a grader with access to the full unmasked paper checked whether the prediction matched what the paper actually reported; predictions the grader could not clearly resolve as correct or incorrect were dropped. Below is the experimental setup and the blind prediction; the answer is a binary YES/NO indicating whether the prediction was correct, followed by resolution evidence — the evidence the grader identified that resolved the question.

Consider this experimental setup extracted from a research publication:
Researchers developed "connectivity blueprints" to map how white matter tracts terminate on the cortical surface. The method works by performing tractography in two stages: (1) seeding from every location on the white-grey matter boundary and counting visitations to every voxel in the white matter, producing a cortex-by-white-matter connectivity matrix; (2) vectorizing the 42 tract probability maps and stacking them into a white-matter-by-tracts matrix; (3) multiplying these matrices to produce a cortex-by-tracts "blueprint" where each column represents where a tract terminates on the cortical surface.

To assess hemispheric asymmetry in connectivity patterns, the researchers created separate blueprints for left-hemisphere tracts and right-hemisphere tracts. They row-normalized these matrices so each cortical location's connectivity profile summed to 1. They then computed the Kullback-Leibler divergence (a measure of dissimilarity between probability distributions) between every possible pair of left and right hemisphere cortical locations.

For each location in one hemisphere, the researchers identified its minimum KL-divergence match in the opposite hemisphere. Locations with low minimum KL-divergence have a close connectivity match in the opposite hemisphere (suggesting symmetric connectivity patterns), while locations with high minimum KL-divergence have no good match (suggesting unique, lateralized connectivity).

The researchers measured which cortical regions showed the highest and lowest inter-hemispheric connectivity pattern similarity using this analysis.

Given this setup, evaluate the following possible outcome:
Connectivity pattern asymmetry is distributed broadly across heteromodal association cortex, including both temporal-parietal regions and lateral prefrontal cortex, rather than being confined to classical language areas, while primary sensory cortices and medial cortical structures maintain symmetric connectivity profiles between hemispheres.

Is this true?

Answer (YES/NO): NO